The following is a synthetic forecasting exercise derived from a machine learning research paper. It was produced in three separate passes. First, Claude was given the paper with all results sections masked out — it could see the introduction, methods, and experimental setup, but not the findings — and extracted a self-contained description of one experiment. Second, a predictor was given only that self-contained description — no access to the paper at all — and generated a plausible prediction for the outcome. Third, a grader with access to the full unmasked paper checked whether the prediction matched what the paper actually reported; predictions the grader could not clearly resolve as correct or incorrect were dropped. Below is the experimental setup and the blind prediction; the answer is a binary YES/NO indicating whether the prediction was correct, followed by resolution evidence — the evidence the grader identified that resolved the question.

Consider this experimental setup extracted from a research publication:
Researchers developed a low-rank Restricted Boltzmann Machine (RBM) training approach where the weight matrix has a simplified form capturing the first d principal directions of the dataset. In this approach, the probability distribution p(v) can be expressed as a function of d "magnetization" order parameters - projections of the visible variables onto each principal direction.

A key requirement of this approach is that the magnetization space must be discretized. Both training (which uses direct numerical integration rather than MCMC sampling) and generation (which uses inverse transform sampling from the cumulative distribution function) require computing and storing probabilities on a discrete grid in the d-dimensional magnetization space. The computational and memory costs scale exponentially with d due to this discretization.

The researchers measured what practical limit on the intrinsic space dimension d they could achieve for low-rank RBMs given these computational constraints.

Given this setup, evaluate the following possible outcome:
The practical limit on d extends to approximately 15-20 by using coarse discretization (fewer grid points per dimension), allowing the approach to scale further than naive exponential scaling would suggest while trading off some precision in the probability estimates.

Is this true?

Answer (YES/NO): NO